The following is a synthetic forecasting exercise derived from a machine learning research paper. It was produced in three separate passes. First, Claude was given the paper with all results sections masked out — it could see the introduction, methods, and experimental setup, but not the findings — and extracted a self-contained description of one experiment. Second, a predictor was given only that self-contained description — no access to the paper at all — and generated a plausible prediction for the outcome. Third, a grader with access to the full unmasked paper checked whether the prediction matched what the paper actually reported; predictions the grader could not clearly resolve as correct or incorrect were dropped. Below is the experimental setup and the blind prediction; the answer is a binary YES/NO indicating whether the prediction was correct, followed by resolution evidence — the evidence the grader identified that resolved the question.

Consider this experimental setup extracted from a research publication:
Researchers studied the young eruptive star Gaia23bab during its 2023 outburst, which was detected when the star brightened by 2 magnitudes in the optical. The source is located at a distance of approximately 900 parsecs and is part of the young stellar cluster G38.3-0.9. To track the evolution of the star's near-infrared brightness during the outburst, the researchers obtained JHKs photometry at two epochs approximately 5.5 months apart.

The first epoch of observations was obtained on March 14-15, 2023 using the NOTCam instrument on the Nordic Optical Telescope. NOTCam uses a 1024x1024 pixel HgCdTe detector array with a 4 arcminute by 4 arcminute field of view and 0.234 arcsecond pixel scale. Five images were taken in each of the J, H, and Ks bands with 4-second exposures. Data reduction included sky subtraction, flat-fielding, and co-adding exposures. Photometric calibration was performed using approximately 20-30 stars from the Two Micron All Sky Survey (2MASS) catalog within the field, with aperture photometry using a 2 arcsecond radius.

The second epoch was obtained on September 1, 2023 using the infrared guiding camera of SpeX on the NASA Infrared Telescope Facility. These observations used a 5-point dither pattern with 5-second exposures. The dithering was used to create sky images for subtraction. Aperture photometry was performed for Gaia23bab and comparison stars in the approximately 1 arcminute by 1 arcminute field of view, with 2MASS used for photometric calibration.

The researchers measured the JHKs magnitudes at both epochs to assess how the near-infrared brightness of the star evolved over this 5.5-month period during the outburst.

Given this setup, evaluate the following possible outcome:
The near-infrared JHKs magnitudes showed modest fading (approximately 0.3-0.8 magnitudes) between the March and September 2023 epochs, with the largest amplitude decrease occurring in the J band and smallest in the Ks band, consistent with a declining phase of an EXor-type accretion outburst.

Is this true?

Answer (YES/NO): NO